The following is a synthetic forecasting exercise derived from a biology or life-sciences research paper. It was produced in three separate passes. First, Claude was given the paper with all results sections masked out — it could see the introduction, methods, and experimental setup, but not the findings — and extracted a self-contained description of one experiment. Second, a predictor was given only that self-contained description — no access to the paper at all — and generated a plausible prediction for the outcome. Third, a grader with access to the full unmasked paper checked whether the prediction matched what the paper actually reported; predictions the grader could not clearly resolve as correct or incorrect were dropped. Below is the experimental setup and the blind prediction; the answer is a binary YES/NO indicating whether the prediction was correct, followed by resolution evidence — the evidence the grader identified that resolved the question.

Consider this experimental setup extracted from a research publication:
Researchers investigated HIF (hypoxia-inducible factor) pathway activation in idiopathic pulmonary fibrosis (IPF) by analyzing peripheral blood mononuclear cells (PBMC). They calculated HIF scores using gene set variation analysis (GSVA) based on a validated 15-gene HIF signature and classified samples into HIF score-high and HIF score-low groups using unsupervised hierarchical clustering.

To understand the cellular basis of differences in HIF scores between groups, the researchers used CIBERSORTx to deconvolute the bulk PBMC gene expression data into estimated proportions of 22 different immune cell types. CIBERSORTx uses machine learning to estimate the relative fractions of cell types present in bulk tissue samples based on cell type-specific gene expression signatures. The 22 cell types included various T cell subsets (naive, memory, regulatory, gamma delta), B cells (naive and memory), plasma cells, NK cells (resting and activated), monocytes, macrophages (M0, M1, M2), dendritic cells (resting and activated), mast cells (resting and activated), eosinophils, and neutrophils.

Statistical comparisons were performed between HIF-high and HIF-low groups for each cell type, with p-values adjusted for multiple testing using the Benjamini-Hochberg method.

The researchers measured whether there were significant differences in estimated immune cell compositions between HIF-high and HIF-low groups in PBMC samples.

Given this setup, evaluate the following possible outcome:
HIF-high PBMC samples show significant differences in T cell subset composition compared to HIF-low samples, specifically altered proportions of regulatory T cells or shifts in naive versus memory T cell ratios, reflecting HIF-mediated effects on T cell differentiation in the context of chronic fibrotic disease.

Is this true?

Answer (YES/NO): NO